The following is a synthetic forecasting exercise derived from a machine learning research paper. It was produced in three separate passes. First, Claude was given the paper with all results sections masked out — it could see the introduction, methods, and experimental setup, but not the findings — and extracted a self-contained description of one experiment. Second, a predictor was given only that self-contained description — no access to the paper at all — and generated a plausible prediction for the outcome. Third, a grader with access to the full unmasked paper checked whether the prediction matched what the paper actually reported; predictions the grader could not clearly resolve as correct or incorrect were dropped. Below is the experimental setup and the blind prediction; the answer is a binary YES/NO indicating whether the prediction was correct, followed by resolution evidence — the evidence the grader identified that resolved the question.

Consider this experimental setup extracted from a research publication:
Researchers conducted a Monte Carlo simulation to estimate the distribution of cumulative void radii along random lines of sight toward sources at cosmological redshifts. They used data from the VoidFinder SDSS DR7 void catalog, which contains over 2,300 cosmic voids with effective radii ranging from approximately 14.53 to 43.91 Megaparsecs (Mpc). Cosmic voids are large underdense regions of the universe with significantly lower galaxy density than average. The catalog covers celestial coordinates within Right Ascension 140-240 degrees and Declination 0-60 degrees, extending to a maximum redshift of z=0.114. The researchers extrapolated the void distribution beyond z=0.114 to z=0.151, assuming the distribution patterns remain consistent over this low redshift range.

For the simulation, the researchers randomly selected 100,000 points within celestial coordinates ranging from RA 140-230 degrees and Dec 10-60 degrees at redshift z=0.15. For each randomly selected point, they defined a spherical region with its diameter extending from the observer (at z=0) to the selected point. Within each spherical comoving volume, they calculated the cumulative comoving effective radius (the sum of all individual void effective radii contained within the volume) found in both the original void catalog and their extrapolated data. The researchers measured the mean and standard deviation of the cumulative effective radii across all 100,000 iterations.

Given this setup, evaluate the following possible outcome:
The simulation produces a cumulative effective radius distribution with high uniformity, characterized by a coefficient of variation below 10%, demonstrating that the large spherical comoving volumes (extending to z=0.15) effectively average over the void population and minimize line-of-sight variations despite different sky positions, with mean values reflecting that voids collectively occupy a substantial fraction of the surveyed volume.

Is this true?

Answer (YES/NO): NO